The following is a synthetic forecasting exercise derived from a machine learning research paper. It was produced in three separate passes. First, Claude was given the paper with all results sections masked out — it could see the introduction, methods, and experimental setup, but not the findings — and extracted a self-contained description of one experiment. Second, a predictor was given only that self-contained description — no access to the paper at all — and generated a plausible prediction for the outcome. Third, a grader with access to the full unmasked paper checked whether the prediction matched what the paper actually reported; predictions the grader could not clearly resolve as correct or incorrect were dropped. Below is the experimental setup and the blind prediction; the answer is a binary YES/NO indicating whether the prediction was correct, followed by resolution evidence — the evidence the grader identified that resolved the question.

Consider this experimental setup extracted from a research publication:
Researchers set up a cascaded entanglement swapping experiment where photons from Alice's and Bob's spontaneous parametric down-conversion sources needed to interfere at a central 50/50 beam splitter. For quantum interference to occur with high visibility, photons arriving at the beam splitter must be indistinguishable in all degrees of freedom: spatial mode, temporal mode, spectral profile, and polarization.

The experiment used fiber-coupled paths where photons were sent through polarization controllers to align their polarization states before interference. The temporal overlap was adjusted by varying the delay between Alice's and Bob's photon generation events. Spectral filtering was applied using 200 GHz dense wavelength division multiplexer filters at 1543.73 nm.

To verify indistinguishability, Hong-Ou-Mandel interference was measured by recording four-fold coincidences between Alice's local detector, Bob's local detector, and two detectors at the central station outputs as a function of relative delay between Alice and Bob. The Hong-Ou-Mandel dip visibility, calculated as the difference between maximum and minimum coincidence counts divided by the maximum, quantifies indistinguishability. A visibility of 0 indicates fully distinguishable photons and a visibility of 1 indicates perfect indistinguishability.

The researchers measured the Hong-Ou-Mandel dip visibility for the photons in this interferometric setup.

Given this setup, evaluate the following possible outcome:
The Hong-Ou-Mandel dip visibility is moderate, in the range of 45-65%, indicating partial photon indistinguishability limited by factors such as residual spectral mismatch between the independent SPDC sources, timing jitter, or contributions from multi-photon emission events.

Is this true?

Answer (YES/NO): NO